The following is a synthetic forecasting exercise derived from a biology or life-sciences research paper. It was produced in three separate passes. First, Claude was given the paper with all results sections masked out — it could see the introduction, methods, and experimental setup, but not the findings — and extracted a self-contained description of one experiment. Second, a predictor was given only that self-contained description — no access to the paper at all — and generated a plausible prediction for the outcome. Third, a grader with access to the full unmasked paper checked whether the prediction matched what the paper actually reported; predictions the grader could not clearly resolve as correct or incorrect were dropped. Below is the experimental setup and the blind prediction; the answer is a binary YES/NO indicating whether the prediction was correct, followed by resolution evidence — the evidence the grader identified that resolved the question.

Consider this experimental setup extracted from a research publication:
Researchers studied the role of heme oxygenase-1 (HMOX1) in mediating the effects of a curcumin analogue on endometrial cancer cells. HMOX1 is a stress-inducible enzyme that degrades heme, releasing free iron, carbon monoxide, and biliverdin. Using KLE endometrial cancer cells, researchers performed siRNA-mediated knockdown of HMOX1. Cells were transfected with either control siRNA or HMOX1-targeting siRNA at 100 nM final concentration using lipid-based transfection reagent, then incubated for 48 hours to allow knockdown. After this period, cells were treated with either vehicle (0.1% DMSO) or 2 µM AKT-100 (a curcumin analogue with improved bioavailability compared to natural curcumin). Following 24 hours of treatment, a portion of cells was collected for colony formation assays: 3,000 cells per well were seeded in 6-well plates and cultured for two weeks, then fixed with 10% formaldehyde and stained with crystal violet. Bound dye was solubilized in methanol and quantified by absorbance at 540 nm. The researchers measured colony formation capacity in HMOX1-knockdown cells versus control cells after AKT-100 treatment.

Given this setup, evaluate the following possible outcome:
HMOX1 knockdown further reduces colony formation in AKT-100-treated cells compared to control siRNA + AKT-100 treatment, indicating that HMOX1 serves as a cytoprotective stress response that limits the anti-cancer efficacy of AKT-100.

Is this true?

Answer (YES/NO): NO